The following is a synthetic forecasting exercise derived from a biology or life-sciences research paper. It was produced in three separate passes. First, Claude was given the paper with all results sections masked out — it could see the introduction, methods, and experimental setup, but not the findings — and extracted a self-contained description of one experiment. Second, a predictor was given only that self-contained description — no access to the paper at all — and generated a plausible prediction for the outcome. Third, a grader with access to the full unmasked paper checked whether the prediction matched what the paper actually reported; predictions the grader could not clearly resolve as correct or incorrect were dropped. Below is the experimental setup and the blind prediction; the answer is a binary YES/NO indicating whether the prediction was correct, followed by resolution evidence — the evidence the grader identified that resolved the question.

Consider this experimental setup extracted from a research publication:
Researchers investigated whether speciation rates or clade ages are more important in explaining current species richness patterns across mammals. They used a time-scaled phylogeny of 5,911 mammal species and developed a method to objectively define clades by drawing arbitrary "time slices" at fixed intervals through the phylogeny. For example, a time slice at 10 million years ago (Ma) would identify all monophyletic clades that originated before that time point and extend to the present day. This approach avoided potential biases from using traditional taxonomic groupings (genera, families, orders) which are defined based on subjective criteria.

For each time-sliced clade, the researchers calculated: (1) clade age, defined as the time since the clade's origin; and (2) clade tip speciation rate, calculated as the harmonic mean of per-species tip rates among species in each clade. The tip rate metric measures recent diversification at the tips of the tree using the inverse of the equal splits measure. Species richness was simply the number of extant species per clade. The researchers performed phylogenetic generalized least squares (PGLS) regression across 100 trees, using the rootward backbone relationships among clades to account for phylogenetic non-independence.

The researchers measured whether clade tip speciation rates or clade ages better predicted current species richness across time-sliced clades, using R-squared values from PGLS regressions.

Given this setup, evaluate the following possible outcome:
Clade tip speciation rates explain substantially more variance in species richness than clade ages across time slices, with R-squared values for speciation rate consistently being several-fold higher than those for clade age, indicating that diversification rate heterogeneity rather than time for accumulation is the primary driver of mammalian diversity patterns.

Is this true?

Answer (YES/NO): YES